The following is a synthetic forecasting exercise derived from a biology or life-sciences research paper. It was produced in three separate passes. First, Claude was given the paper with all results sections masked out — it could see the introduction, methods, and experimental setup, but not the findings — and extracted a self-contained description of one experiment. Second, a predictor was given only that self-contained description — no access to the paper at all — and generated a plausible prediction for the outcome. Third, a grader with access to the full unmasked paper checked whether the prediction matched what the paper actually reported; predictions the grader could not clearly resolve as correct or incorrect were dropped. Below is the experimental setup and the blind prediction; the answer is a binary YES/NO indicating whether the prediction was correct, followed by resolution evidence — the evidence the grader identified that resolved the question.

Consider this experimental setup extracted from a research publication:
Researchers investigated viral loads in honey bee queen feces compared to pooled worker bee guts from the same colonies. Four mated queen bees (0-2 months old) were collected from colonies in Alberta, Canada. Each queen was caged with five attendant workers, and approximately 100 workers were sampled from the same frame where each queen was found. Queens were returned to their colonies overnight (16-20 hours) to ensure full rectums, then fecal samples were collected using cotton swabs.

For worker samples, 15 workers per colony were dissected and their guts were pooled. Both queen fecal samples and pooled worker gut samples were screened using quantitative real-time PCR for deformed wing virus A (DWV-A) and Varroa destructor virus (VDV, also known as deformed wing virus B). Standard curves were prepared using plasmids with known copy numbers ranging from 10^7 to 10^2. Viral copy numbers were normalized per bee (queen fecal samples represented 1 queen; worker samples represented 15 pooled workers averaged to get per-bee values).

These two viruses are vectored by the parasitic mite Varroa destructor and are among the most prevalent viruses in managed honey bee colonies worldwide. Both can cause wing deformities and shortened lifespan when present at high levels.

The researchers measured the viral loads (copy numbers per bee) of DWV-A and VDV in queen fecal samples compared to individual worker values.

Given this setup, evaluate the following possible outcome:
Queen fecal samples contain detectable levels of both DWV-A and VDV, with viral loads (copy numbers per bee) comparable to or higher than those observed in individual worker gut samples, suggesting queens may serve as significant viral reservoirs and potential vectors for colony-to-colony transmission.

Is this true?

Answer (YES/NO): YES